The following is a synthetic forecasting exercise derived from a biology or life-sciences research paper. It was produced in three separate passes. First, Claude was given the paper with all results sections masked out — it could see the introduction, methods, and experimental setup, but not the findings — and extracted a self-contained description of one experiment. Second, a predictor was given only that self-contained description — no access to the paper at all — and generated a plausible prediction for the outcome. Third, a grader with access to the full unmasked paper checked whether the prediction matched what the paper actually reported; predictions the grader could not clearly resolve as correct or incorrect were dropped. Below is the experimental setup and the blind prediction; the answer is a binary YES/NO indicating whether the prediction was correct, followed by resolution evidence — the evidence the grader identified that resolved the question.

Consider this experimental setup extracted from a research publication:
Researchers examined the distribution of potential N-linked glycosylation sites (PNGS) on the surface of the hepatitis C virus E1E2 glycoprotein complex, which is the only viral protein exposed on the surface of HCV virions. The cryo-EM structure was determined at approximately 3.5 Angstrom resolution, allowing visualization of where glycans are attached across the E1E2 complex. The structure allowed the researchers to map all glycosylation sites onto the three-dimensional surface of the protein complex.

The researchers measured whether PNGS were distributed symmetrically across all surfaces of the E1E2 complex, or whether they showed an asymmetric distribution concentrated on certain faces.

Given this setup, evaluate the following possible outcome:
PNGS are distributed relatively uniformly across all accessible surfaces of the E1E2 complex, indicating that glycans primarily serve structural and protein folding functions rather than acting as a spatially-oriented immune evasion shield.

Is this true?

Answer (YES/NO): NO